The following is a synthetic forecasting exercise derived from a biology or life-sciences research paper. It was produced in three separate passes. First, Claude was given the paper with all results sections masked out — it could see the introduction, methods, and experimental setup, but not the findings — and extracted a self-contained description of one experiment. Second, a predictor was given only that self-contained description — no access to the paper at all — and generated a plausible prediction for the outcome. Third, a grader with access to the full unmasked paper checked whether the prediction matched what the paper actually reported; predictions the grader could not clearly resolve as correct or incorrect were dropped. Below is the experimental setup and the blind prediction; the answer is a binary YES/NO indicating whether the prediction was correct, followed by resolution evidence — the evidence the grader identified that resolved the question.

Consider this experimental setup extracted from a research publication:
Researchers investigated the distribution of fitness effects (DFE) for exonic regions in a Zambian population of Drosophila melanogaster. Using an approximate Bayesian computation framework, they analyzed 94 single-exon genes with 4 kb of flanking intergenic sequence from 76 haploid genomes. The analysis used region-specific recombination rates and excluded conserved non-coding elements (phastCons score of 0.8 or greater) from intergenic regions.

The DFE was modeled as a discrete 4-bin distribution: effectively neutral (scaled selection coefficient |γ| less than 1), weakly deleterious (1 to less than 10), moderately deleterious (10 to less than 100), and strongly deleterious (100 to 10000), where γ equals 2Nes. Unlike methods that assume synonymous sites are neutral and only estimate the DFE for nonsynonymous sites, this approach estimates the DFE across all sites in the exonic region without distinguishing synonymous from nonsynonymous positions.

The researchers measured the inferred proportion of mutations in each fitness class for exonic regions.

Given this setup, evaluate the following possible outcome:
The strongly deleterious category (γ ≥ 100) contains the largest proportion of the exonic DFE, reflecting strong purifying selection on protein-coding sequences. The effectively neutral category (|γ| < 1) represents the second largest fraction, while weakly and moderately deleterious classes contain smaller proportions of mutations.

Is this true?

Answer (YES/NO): NO